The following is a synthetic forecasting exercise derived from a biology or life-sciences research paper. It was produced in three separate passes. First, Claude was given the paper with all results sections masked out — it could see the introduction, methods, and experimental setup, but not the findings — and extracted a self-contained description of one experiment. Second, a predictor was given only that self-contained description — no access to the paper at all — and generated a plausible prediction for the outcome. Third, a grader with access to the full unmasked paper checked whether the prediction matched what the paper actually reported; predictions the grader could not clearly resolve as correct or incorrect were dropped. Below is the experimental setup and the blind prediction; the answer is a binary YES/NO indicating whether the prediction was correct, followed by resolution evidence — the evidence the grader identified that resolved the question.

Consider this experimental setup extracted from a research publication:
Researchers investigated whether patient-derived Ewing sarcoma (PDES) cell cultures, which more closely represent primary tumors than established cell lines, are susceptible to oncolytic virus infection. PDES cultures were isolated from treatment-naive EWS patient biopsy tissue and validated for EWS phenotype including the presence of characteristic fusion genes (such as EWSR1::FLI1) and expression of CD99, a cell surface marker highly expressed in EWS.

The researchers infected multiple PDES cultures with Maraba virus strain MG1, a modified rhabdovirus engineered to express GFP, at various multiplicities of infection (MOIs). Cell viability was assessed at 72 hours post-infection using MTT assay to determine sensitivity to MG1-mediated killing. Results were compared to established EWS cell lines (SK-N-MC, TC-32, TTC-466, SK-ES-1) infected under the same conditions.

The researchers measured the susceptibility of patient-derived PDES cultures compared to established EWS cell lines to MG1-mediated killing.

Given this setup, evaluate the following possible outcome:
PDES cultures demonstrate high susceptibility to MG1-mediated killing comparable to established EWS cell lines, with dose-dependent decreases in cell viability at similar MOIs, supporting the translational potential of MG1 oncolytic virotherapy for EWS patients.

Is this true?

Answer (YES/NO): NO